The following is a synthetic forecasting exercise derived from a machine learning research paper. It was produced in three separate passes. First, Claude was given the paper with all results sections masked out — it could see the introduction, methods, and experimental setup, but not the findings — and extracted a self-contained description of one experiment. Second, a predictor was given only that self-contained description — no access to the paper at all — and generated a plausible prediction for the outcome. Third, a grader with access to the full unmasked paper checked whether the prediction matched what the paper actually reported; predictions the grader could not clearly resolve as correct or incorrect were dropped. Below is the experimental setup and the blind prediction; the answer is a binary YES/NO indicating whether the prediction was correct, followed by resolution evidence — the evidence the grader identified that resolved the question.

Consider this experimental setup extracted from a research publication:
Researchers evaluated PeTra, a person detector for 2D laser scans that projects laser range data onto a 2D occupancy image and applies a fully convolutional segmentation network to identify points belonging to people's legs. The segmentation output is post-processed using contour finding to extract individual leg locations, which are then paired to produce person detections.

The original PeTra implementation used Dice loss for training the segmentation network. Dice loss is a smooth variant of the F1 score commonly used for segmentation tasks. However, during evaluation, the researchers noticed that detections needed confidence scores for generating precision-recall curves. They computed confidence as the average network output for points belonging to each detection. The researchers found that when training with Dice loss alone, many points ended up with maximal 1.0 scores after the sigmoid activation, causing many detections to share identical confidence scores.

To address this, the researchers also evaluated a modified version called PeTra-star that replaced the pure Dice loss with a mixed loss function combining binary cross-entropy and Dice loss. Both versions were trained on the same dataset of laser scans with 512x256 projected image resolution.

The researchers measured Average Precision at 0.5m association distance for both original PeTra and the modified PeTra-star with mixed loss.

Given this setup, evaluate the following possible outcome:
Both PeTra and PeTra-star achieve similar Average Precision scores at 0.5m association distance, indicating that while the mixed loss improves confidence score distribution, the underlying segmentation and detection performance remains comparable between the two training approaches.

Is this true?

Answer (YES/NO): NO